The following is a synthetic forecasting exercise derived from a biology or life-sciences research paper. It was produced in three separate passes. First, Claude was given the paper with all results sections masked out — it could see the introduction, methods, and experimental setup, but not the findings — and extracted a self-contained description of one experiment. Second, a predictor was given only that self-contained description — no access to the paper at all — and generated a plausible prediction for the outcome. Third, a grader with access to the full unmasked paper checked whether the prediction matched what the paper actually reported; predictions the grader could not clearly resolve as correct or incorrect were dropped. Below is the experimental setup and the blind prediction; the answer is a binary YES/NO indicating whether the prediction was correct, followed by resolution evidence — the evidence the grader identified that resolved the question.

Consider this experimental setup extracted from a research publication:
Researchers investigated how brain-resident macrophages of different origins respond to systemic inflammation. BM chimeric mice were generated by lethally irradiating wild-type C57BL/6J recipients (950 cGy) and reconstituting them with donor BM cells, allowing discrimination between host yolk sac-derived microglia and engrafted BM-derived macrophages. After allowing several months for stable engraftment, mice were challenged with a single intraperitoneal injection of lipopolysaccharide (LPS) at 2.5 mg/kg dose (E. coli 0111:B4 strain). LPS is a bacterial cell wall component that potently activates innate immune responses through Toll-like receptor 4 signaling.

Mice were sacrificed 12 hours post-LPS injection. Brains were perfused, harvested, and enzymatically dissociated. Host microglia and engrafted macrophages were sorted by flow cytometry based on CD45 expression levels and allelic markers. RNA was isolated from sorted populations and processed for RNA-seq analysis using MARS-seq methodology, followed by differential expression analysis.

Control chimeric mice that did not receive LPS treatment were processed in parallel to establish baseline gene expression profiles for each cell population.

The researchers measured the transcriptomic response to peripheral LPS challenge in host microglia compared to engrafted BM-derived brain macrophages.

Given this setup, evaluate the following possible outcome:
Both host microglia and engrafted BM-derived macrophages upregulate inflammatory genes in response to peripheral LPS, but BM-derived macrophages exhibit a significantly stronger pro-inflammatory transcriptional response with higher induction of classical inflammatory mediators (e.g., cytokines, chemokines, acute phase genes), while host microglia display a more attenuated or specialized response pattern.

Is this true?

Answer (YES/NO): NO